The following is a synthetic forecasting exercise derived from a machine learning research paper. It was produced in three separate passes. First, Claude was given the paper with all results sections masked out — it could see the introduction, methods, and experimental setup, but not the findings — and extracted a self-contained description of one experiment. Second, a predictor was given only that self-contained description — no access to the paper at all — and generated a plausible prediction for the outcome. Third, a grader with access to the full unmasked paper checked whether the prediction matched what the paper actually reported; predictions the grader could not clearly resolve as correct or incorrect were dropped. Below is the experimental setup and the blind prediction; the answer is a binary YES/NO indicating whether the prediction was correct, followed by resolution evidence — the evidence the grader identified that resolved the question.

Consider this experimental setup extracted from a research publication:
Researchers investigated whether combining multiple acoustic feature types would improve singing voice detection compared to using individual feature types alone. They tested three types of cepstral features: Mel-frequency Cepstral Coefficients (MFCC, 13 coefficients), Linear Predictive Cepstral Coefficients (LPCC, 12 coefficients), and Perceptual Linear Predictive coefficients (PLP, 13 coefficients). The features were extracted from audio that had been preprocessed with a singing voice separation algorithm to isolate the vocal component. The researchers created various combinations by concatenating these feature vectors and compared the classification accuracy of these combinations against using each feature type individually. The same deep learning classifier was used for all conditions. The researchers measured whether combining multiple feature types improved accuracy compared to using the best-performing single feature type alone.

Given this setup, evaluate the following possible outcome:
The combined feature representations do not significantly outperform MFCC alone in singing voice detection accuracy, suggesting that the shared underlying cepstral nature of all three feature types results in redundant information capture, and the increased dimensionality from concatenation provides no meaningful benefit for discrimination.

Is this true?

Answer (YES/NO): YES